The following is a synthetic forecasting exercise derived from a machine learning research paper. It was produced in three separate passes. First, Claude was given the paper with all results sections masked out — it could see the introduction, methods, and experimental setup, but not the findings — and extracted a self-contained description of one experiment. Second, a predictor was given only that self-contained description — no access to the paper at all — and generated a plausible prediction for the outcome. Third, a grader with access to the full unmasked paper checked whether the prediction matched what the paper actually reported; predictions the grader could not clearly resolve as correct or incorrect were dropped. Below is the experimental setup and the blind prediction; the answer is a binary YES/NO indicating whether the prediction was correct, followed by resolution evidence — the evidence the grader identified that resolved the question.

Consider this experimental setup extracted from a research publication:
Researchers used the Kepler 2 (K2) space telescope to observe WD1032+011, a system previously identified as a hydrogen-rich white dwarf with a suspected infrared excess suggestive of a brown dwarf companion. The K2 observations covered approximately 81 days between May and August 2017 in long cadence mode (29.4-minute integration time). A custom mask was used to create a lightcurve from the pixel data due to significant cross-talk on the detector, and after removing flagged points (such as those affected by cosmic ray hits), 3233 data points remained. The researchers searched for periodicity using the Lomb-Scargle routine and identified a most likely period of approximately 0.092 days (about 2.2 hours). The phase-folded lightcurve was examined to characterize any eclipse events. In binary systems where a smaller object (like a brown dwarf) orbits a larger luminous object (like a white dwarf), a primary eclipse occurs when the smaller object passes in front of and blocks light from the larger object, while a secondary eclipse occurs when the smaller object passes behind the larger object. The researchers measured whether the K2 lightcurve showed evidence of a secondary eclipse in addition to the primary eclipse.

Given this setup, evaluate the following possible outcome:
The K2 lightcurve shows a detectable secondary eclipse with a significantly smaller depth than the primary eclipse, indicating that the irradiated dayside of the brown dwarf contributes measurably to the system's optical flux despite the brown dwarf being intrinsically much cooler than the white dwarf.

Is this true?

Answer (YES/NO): NO